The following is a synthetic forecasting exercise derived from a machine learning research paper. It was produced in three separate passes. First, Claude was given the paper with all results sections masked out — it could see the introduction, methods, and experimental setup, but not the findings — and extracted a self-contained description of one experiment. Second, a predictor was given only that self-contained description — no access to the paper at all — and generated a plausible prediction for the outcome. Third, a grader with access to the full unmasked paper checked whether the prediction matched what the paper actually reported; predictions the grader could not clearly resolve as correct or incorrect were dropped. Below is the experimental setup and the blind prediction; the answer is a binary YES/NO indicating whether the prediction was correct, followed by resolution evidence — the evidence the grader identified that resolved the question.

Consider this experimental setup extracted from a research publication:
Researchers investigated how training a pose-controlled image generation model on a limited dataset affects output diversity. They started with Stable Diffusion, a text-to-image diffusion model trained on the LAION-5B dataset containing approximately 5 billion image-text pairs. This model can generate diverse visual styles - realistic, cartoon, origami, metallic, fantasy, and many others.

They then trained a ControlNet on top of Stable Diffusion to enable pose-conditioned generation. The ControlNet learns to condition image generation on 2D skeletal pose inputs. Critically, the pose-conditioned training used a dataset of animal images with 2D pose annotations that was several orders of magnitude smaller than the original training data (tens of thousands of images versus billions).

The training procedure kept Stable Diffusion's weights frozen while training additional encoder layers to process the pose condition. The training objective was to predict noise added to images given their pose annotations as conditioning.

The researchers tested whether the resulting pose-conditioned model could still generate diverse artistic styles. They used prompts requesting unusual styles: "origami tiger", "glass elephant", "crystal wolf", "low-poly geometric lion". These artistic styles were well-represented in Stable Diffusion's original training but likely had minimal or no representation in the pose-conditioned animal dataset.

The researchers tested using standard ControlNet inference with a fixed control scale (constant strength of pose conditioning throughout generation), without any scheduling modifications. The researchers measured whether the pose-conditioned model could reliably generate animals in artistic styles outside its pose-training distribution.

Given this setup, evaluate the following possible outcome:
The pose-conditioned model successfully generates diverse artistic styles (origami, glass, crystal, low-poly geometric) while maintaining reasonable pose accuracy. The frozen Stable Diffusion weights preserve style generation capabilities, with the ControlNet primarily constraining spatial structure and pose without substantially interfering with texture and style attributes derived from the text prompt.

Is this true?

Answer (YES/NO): NO